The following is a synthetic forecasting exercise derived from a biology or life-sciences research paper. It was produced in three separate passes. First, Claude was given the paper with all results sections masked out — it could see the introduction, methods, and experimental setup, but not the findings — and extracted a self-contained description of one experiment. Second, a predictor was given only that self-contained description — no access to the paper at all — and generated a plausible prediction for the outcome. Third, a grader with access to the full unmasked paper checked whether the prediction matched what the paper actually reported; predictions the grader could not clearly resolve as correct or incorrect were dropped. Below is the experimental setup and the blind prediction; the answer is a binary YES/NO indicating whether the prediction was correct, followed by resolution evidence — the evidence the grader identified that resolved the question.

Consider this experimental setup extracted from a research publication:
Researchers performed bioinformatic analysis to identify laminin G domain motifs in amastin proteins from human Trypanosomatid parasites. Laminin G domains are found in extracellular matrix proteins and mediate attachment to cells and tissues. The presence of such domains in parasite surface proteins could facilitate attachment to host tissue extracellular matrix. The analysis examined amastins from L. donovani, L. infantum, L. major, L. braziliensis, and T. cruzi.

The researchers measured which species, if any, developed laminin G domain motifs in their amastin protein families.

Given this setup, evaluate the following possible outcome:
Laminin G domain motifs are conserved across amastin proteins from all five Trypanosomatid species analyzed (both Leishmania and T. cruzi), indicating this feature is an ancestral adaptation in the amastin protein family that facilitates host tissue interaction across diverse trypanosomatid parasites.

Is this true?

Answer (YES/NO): NO